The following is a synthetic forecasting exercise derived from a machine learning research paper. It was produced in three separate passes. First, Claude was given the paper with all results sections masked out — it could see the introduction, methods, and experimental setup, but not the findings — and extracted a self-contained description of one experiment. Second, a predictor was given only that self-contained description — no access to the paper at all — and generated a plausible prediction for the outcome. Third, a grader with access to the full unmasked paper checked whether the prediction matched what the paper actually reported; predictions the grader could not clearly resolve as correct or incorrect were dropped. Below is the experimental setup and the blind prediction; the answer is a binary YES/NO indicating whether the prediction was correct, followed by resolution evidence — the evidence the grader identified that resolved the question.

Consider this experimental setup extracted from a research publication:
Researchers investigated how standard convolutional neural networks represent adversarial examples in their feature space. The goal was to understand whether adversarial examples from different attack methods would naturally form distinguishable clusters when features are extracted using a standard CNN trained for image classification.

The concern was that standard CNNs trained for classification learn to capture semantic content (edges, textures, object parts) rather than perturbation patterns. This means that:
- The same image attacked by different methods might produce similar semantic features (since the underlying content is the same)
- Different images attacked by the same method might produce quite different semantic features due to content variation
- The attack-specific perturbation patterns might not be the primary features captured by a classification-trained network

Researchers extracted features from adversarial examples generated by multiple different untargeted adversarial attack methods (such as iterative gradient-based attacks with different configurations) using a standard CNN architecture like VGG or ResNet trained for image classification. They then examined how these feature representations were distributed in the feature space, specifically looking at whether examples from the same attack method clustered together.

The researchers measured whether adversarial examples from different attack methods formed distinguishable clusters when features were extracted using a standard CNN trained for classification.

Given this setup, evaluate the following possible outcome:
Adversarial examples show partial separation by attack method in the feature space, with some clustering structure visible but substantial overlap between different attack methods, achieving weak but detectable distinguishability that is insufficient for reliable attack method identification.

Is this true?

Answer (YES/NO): NO